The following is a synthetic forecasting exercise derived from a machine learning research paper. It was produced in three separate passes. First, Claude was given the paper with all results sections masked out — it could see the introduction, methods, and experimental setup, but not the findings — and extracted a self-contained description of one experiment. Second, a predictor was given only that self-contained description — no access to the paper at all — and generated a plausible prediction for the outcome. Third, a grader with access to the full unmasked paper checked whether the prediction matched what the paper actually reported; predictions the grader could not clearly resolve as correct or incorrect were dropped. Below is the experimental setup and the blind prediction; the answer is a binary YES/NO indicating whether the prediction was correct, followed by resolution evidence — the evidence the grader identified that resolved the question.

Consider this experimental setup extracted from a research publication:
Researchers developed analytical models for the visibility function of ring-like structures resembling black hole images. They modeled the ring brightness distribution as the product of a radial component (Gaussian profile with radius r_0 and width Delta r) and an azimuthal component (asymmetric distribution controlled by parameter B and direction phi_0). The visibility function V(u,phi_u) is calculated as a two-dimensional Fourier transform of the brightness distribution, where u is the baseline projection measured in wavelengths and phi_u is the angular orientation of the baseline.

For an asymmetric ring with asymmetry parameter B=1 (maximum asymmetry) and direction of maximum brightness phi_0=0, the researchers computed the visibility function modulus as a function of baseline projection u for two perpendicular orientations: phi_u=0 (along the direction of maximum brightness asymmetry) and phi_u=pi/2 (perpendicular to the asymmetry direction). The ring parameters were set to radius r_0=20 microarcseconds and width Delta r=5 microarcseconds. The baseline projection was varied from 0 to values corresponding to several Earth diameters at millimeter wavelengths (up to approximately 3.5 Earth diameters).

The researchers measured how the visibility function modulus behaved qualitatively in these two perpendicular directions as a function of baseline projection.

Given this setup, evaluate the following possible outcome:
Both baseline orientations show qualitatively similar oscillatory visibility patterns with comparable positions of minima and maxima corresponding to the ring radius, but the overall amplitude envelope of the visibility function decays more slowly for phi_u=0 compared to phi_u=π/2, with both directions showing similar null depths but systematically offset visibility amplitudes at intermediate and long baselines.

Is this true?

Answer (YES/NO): NO